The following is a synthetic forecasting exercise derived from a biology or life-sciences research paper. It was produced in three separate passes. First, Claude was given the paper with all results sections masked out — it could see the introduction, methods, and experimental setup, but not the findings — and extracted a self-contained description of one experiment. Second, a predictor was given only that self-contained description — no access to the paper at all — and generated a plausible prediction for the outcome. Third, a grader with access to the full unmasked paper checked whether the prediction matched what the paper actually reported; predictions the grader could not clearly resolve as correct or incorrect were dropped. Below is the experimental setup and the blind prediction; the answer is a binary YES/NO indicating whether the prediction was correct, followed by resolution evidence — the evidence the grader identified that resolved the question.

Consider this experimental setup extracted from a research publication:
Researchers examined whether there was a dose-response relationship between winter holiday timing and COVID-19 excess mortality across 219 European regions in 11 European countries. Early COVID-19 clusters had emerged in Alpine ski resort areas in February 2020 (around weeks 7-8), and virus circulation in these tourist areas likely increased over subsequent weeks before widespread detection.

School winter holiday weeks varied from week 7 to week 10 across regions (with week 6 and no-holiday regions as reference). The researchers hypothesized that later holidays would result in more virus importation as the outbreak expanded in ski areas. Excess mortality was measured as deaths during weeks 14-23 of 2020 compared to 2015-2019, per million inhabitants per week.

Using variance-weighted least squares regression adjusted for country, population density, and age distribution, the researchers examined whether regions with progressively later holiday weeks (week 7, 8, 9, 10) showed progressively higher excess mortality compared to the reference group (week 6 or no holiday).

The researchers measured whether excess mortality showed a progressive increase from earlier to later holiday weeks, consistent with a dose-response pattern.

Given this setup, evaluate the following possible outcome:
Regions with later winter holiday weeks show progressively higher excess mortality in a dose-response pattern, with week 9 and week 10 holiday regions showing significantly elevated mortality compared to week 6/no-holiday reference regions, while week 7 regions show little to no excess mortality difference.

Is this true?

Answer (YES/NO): NO